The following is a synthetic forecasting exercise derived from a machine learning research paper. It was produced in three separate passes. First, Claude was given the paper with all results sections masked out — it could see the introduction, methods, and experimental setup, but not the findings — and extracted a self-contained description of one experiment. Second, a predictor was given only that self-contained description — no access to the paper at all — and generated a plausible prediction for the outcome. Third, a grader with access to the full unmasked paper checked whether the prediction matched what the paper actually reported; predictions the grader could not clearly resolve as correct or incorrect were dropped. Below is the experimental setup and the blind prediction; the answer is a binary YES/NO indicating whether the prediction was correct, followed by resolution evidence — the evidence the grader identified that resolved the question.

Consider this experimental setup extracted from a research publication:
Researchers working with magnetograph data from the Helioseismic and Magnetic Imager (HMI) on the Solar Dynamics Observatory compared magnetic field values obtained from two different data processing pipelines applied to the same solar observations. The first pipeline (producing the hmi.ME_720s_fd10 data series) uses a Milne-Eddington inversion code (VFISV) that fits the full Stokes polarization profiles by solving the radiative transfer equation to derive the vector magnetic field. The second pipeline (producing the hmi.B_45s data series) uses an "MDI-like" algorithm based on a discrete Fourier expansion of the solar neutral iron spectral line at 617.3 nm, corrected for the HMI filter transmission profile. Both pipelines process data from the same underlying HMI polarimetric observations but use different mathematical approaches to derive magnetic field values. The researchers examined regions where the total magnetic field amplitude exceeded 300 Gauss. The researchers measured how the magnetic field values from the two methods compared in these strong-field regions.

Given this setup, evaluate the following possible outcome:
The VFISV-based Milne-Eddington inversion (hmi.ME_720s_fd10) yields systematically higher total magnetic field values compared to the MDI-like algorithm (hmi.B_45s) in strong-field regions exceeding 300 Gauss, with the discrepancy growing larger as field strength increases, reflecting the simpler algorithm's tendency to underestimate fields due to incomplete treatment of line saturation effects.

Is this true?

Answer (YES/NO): YES